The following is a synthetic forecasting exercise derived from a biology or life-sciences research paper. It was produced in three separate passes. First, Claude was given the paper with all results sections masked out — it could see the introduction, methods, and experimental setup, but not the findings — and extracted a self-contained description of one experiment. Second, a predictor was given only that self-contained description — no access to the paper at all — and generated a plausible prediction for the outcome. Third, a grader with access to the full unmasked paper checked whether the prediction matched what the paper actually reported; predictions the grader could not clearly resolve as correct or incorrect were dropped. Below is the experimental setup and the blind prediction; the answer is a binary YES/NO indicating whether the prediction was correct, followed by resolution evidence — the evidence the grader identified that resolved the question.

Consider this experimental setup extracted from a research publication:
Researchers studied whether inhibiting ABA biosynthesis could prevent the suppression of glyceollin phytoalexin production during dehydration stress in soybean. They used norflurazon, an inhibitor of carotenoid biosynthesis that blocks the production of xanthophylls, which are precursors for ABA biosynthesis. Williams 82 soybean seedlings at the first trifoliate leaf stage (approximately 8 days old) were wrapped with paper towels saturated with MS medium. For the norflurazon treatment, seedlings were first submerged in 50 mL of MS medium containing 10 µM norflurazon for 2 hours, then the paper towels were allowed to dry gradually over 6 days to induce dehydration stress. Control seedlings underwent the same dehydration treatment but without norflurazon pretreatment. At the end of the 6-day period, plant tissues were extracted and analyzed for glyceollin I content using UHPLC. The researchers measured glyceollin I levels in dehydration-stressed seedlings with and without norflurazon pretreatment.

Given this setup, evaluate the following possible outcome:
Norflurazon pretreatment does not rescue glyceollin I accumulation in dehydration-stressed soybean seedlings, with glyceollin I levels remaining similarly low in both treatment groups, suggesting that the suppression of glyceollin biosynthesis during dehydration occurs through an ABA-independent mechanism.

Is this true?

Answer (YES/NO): NO